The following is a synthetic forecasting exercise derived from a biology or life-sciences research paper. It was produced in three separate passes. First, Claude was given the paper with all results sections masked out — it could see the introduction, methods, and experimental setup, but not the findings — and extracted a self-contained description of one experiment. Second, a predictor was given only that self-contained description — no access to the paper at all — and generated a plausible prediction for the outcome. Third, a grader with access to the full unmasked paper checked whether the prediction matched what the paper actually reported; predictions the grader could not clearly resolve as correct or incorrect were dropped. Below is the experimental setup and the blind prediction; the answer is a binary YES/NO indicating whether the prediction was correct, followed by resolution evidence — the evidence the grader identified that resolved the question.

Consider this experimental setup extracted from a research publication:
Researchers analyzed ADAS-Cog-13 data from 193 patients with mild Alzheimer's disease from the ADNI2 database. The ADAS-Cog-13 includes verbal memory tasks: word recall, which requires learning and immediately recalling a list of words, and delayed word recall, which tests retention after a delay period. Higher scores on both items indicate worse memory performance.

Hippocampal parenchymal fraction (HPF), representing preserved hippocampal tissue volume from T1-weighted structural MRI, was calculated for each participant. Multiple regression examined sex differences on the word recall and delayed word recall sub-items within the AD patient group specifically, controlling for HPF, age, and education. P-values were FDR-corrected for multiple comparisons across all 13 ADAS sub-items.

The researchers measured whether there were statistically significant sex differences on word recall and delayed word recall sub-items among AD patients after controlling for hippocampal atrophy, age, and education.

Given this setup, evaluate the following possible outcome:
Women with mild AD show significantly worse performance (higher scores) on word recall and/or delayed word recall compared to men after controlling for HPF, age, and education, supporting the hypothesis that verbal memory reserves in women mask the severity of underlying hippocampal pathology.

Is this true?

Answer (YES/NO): YES